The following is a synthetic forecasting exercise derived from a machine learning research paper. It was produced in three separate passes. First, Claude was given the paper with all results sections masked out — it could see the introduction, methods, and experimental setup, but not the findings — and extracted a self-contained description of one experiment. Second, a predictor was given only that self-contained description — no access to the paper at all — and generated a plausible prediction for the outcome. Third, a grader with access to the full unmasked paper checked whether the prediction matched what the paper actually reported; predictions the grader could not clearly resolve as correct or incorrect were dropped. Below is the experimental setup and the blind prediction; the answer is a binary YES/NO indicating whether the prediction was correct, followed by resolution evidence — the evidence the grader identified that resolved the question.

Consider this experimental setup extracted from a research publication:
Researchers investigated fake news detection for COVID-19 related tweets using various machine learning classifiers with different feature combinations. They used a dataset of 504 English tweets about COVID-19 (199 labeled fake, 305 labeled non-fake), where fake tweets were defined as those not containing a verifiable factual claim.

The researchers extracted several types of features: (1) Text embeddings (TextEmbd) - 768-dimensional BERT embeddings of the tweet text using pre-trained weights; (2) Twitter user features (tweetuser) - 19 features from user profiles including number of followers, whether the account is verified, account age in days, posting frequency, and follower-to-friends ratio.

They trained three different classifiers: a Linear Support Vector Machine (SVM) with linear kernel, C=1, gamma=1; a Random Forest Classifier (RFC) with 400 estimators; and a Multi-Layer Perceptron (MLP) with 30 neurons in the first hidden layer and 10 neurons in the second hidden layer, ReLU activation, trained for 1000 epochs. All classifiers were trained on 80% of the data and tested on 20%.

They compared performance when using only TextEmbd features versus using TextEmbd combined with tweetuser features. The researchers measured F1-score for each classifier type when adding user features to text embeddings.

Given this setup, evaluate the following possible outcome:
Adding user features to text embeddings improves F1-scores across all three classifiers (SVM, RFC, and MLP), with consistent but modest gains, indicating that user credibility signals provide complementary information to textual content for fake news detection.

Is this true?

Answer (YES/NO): NO